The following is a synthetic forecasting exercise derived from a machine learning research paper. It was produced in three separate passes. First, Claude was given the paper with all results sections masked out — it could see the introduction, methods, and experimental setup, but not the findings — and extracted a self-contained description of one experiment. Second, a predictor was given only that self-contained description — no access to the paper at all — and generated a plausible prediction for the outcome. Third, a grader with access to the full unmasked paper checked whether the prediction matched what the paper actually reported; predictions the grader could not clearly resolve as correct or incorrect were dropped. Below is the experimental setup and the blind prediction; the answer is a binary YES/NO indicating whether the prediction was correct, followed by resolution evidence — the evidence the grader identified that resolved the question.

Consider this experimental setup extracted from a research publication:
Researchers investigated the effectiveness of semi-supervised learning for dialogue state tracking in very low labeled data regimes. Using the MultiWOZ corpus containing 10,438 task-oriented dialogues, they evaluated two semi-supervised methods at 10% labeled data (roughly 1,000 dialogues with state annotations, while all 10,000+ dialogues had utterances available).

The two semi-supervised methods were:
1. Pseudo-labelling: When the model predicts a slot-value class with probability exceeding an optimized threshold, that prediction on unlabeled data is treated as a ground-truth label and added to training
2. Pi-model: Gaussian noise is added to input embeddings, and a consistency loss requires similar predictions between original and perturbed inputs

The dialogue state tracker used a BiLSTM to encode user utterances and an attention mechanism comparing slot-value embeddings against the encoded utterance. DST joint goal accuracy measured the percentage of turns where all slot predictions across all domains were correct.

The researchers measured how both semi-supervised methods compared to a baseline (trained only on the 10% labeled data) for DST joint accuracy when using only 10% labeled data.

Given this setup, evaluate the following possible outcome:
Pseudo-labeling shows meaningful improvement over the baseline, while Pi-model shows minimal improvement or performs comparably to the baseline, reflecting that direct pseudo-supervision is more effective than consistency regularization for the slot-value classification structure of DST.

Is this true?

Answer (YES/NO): NO